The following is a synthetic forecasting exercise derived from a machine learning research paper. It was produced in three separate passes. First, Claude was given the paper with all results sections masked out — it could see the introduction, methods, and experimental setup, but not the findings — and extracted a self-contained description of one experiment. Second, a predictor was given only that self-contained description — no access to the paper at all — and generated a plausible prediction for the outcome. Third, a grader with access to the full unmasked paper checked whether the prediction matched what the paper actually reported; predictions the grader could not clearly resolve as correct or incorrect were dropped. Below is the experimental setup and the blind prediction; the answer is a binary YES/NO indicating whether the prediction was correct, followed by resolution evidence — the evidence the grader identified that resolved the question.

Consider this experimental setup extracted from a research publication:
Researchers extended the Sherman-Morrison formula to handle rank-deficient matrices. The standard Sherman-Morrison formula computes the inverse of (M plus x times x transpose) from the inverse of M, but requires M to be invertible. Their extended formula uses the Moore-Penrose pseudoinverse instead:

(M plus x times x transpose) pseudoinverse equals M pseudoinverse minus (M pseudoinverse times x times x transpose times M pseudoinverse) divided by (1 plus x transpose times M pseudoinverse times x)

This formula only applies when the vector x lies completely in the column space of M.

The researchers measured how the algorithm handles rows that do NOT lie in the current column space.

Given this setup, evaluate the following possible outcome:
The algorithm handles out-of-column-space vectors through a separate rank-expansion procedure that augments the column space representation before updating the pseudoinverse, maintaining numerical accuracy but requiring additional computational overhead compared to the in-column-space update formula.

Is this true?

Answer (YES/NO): YES